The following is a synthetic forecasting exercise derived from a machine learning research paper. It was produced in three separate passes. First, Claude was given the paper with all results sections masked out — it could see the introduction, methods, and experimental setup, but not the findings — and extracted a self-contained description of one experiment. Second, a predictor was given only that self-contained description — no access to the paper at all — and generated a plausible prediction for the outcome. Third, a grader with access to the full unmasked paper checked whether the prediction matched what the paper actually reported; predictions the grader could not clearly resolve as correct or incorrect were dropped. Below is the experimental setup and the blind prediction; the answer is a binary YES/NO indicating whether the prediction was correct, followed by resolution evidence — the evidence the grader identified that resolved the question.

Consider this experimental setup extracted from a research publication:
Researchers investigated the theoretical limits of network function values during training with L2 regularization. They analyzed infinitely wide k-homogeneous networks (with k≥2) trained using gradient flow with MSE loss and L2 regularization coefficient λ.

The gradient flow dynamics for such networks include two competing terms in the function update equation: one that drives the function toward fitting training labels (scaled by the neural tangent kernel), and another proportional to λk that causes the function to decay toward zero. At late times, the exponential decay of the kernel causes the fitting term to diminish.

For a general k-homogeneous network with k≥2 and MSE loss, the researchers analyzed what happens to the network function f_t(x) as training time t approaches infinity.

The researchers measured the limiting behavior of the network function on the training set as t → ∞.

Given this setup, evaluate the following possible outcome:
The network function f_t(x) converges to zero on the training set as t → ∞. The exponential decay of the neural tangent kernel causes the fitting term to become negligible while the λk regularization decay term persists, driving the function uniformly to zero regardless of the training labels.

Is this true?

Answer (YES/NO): YES